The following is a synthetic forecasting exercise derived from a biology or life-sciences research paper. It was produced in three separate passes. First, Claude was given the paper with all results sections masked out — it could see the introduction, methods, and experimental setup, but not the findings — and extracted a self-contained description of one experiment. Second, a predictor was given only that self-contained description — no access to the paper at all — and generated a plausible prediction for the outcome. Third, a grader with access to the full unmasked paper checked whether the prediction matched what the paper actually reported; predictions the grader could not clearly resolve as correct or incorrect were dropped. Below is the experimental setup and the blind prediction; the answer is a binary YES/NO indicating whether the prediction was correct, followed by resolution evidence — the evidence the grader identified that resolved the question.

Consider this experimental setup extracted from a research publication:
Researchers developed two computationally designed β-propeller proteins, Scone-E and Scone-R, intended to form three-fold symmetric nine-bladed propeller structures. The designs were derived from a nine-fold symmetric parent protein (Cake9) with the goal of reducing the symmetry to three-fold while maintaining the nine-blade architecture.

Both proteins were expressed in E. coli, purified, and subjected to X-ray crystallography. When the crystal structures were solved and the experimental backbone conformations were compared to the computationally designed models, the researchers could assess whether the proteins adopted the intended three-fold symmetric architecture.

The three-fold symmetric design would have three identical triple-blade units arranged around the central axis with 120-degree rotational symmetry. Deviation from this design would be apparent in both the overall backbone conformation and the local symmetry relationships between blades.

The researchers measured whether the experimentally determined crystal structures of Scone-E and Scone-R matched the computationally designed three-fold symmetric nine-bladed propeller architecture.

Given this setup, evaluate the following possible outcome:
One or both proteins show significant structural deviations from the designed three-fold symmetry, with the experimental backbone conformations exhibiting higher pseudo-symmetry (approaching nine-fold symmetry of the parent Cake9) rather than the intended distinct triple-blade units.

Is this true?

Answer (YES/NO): NO